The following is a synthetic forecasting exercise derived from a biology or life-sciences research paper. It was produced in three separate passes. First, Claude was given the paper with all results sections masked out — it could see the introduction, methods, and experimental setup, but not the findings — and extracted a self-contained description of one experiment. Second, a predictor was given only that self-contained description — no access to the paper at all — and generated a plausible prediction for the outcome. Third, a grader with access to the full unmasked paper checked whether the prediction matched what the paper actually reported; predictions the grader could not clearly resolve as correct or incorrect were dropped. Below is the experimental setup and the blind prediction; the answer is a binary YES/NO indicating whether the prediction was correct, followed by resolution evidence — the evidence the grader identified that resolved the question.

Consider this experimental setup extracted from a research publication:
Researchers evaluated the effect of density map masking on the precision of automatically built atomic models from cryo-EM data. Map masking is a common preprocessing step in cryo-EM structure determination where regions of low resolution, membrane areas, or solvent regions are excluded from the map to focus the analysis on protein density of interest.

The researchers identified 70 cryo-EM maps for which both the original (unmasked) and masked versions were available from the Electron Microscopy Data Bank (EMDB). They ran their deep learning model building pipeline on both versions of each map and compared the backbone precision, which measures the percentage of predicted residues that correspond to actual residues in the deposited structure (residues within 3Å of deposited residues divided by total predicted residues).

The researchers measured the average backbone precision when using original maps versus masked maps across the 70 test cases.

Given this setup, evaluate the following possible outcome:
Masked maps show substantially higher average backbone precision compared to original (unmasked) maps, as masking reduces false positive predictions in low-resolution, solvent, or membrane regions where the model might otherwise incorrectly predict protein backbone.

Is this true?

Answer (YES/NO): NO